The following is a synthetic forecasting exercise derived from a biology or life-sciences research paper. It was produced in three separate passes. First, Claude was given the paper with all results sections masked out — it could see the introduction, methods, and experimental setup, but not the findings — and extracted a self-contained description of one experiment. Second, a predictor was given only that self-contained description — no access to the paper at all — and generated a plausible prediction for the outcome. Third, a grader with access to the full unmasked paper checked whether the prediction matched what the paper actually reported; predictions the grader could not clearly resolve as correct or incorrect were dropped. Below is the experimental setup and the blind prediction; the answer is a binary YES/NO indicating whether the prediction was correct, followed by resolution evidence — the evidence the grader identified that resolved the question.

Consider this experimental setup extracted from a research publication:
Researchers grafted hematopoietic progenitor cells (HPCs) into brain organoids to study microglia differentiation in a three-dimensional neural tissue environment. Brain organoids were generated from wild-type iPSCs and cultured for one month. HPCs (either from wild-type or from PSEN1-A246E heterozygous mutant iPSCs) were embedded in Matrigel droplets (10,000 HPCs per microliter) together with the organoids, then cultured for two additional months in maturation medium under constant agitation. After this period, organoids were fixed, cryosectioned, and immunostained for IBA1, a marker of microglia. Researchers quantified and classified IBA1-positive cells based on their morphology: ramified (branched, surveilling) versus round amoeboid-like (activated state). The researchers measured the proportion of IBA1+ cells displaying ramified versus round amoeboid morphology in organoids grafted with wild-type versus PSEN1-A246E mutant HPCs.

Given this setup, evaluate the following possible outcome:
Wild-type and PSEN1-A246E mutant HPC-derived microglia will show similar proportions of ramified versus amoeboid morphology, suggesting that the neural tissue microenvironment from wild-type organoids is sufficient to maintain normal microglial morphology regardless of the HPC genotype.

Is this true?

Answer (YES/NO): NO